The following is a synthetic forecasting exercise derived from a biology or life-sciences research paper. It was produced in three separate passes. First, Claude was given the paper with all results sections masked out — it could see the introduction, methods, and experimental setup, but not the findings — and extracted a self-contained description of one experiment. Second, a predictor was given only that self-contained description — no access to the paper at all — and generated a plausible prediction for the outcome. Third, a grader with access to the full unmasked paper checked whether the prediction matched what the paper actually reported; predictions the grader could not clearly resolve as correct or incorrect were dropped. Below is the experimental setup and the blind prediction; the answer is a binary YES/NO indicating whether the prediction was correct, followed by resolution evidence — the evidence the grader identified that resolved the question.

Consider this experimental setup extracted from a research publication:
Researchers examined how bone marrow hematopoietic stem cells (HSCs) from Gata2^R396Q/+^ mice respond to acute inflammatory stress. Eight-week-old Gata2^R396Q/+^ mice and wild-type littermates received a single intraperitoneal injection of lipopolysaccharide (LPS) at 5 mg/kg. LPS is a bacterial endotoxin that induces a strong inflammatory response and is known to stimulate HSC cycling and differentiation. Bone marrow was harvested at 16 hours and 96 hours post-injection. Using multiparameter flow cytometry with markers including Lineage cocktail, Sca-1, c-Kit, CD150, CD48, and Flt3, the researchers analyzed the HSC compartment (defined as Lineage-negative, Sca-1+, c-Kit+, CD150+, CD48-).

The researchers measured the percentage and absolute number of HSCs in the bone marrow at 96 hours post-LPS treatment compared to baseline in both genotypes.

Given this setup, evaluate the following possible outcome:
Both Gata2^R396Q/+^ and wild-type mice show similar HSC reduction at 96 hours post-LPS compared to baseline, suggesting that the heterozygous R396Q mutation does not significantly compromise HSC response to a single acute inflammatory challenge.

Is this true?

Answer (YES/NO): NO